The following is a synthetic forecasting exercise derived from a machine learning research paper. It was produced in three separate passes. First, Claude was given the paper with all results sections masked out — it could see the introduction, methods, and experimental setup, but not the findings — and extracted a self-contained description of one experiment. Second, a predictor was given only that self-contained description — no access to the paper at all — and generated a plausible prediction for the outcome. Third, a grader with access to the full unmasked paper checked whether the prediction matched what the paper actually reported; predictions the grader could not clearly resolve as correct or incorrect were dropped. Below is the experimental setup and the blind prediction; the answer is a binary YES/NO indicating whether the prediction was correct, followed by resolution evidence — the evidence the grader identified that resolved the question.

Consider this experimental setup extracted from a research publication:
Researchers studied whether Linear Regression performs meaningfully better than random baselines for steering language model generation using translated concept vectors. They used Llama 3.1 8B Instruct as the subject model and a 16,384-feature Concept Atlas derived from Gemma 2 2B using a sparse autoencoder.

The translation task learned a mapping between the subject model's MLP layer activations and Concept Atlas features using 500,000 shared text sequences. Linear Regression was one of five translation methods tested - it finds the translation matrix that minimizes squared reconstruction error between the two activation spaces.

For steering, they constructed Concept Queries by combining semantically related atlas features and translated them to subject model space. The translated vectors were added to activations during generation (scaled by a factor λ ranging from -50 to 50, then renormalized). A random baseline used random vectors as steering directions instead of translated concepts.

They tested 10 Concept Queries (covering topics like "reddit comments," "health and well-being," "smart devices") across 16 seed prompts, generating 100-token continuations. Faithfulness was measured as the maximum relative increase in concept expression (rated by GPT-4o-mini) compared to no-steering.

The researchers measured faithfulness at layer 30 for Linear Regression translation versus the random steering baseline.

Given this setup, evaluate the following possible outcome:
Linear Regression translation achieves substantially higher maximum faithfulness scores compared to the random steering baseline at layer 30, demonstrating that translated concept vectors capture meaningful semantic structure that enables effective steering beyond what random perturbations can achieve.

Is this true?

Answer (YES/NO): NO